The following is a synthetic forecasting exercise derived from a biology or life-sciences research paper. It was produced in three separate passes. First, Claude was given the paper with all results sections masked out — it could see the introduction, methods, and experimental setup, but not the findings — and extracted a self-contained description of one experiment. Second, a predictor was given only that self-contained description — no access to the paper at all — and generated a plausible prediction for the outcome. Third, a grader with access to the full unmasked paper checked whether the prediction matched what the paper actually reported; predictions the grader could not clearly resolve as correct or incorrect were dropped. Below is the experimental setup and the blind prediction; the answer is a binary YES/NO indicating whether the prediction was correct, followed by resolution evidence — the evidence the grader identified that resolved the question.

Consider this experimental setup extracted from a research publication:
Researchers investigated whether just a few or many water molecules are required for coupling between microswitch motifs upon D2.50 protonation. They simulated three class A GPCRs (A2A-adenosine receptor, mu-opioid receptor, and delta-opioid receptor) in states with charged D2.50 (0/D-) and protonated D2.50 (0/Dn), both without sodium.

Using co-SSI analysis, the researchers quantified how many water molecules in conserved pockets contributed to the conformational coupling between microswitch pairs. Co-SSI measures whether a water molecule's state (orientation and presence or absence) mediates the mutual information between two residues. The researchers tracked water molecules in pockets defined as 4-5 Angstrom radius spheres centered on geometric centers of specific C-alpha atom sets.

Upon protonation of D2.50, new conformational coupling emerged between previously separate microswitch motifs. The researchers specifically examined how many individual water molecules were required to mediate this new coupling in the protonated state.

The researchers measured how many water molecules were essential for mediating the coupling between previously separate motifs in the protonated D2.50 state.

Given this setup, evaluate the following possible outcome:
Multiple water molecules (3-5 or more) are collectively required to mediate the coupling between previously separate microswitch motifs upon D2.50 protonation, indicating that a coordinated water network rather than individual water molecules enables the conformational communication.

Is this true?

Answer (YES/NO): NO